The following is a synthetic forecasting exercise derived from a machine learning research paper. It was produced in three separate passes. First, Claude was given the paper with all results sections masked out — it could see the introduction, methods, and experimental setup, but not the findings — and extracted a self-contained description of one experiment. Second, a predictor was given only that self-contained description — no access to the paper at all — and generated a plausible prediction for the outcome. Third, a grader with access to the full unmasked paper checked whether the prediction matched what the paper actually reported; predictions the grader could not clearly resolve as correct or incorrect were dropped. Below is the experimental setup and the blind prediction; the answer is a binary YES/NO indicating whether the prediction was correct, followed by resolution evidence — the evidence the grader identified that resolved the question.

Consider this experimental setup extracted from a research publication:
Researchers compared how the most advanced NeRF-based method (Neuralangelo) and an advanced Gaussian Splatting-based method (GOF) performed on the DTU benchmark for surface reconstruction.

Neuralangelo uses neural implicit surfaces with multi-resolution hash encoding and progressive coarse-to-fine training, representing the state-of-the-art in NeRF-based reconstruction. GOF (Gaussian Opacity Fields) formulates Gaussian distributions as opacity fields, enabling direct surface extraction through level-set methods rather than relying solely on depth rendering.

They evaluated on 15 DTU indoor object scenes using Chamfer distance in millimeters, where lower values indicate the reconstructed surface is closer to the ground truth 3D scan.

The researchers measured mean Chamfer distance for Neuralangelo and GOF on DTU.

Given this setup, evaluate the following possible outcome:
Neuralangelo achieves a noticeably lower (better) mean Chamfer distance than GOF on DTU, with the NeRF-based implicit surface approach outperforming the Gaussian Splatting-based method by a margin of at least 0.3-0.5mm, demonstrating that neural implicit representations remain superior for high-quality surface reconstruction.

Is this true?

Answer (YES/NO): NO